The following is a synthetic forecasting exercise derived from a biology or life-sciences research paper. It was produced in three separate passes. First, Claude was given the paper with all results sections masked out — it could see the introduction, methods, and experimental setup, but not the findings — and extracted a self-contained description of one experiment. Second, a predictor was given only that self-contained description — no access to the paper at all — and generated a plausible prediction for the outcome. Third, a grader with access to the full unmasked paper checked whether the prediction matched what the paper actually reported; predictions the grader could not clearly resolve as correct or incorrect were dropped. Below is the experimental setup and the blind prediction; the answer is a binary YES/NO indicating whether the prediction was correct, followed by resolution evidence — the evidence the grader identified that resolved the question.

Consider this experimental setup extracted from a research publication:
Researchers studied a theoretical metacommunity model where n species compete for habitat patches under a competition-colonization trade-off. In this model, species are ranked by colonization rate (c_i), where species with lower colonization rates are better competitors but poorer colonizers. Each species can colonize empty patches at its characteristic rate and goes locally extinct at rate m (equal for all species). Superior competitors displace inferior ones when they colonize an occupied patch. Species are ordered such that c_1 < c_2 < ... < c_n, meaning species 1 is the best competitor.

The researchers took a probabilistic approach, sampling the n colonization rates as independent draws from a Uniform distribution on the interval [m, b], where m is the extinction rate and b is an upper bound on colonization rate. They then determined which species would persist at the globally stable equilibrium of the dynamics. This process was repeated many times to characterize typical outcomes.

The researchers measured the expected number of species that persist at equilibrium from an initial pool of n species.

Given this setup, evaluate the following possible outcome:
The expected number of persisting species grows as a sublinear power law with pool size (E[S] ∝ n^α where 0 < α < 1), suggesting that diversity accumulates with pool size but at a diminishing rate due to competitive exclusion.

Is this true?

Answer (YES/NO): NO